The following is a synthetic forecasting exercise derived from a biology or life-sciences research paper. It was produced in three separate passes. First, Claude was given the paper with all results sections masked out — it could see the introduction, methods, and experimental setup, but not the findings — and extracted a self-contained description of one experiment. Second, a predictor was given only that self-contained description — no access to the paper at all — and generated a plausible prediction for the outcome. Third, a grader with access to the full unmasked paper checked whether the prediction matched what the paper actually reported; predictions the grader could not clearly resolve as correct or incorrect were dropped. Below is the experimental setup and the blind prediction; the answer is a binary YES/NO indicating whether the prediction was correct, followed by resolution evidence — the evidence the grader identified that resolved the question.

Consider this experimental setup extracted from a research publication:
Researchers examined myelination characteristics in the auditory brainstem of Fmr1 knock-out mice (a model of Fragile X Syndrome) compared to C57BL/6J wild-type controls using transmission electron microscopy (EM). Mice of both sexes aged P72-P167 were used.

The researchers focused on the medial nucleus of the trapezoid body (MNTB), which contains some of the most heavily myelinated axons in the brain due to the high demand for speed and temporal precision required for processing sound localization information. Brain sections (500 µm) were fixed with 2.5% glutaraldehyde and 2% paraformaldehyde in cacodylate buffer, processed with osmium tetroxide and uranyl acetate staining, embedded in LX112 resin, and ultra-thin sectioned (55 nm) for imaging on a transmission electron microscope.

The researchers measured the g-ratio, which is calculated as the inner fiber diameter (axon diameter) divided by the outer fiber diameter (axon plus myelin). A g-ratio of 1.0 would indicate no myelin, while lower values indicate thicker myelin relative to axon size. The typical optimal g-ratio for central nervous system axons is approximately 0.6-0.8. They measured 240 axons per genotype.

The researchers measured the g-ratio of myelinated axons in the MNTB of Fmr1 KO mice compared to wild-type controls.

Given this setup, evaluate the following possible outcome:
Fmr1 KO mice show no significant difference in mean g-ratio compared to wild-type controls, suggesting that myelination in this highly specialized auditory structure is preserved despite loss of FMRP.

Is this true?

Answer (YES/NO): NO